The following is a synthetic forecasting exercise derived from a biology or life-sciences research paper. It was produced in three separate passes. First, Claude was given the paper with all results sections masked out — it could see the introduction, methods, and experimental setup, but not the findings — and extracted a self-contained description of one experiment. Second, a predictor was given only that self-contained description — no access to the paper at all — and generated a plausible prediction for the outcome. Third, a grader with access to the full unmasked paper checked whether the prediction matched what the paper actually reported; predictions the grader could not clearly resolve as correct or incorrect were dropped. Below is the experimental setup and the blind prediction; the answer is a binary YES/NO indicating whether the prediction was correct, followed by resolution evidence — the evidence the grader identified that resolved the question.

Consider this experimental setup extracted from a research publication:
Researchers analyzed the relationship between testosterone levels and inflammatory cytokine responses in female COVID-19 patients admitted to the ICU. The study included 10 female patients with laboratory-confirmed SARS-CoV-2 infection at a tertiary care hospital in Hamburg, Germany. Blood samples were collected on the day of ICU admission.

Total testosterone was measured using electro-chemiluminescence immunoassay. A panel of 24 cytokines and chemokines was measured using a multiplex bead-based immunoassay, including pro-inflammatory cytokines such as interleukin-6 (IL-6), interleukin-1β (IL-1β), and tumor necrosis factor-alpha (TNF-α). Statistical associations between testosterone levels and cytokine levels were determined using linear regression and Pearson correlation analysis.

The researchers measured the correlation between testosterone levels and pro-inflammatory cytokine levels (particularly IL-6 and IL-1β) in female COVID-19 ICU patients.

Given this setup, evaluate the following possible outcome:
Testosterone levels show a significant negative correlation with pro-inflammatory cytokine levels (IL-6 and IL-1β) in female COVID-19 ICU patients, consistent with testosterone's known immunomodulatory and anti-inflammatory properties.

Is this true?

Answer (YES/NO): NO